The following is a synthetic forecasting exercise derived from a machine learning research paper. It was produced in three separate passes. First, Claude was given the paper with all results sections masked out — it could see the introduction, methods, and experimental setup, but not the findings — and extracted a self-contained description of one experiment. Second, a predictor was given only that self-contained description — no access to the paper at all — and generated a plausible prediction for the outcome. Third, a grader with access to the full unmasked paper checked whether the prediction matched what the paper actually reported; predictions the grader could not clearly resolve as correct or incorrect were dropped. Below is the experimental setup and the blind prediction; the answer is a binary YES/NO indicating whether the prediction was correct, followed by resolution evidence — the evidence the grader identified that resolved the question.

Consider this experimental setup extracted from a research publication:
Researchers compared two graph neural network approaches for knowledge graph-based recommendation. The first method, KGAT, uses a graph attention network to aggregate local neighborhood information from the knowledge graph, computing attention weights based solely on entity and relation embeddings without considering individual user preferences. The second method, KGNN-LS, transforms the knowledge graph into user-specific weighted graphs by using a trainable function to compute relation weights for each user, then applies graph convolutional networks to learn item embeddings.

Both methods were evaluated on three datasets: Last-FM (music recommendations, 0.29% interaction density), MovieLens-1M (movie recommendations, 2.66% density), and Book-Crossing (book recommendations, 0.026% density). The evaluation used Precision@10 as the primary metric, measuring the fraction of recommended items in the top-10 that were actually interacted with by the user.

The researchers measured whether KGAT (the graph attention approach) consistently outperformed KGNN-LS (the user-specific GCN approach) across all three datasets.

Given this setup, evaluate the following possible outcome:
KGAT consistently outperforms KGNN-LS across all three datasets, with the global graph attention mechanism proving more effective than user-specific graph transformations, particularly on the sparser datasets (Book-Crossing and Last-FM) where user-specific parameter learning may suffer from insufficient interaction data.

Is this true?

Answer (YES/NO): NO